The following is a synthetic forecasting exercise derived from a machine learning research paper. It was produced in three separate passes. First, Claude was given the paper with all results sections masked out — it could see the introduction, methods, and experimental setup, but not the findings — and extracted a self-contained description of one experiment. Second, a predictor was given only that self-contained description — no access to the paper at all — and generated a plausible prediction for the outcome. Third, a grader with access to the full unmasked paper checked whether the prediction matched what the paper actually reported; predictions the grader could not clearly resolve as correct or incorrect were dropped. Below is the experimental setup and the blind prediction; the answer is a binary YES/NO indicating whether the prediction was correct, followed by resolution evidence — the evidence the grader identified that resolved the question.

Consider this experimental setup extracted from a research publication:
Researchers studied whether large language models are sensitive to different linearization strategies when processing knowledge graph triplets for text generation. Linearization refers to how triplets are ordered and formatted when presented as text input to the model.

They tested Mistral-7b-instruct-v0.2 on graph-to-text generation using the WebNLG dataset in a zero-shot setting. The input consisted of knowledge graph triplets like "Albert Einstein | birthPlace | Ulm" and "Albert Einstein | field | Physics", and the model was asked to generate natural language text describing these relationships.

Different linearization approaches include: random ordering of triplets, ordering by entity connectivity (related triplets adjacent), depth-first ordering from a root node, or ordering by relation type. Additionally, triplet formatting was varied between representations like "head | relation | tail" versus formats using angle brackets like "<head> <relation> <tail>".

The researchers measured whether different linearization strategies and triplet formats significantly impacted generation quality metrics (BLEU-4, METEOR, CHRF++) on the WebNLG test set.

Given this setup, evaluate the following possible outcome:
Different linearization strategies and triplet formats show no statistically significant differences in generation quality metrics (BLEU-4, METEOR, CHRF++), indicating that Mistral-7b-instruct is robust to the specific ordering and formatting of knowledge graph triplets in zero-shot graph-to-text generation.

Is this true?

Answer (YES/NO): YES